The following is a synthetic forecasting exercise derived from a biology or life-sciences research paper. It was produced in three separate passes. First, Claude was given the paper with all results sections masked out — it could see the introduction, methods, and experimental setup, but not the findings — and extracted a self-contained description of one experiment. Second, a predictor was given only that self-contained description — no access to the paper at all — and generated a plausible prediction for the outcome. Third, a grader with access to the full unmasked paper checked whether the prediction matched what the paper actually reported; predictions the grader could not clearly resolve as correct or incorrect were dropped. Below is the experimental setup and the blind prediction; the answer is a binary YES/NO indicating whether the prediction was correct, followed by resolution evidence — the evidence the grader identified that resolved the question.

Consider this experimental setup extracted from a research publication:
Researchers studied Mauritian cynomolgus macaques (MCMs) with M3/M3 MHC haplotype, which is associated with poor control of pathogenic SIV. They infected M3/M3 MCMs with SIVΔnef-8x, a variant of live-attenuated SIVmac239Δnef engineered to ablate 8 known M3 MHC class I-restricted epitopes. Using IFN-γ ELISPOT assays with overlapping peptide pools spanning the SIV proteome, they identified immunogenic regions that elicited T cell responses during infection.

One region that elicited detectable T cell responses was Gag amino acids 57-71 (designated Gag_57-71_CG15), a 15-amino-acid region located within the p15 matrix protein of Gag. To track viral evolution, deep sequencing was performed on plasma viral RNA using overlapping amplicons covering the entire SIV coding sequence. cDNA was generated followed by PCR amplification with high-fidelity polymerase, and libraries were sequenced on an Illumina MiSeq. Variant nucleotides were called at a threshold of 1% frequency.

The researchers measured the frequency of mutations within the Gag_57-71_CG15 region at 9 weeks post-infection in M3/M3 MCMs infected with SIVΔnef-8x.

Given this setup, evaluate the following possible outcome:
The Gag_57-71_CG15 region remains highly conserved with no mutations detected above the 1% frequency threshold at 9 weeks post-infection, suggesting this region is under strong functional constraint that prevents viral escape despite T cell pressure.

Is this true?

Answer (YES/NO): NO